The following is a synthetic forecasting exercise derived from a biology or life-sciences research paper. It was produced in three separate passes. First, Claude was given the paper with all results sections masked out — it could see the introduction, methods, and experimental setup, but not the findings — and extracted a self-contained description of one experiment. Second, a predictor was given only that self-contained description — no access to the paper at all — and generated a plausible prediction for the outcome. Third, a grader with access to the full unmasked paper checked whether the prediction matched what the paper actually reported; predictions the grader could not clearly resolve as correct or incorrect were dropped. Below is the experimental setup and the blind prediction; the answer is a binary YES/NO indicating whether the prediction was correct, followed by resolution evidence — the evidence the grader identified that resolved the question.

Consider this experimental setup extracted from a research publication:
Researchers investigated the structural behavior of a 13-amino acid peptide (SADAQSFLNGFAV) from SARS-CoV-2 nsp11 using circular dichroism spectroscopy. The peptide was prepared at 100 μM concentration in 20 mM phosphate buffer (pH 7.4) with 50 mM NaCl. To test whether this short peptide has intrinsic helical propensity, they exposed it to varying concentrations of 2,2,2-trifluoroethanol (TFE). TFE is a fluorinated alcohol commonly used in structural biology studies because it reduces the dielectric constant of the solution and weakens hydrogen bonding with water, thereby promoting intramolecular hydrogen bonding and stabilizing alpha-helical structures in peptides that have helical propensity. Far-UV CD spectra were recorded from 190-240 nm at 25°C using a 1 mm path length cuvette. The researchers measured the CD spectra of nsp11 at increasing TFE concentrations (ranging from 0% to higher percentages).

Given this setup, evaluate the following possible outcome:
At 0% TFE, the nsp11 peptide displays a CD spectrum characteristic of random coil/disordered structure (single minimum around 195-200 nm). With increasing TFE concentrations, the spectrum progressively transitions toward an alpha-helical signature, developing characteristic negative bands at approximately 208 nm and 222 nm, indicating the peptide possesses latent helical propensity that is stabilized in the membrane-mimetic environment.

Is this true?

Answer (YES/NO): YES